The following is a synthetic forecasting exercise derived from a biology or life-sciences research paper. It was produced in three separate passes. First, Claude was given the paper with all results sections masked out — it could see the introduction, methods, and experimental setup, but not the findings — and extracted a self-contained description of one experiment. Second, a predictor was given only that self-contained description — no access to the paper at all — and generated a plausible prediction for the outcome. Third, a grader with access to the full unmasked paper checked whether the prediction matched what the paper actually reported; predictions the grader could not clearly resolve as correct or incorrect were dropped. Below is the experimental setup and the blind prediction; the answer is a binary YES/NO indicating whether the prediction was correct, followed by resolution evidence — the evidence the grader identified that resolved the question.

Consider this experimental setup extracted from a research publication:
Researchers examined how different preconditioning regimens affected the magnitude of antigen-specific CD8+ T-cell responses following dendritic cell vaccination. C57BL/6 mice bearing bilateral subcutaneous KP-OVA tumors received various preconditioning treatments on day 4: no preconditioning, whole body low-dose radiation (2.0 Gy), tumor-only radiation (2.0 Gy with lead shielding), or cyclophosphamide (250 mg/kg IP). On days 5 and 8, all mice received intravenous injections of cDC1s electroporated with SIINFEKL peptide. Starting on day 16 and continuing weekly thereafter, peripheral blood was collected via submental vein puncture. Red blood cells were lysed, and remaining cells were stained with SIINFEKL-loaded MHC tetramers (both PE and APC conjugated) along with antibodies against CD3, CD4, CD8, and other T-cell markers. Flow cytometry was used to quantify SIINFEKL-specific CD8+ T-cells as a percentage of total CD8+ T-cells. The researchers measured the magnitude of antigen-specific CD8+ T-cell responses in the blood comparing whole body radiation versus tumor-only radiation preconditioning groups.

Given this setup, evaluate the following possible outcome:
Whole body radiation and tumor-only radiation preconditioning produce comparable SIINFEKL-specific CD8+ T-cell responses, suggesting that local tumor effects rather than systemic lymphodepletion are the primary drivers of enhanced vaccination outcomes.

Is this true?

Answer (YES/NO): NO